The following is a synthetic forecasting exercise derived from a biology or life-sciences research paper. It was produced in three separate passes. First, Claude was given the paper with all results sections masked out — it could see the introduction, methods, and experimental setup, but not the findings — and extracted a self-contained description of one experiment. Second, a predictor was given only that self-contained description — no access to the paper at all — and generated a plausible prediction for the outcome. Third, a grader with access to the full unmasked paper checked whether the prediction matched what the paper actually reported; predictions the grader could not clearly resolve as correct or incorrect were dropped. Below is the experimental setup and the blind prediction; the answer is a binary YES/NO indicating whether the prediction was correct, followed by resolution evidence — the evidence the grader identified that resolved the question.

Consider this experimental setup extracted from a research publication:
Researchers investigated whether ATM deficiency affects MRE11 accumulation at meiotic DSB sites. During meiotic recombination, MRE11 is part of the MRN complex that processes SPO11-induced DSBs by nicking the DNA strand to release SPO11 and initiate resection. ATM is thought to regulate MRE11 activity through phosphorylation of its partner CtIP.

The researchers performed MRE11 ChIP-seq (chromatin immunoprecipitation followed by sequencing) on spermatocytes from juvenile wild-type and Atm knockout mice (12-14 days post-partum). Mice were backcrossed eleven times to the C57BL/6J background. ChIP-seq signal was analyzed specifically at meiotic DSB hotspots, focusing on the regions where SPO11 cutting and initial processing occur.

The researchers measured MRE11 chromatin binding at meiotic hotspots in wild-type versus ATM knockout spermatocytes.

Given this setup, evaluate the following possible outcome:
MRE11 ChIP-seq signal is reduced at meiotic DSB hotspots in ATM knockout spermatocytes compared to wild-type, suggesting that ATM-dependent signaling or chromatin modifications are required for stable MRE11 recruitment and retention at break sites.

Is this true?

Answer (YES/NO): NO